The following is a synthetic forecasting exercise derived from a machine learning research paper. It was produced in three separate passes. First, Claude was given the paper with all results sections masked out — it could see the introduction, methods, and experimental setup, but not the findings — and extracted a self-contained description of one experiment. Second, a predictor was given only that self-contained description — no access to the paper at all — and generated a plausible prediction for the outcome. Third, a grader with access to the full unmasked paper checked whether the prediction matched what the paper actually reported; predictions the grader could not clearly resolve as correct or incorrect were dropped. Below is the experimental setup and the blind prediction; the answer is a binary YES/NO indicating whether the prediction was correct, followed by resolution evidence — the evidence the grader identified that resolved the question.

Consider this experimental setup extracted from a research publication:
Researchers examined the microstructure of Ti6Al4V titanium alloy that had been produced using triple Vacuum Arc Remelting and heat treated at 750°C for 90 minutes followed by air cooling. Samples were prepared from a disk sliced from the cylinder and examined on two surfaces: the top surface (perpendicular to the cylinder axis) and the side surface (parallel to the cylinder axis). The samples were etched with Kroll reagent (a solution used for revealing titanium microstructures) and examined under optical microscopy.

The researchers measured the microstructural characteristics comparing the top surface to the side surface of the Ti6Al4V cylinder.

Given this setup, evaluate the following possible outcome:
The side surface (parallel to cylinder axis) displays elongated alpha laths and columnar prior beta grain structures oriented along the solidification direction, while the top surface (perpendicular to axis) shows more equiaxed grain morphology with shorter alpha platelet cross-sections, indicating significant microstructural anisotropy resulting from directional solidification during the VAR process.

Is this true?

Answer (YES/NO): NO